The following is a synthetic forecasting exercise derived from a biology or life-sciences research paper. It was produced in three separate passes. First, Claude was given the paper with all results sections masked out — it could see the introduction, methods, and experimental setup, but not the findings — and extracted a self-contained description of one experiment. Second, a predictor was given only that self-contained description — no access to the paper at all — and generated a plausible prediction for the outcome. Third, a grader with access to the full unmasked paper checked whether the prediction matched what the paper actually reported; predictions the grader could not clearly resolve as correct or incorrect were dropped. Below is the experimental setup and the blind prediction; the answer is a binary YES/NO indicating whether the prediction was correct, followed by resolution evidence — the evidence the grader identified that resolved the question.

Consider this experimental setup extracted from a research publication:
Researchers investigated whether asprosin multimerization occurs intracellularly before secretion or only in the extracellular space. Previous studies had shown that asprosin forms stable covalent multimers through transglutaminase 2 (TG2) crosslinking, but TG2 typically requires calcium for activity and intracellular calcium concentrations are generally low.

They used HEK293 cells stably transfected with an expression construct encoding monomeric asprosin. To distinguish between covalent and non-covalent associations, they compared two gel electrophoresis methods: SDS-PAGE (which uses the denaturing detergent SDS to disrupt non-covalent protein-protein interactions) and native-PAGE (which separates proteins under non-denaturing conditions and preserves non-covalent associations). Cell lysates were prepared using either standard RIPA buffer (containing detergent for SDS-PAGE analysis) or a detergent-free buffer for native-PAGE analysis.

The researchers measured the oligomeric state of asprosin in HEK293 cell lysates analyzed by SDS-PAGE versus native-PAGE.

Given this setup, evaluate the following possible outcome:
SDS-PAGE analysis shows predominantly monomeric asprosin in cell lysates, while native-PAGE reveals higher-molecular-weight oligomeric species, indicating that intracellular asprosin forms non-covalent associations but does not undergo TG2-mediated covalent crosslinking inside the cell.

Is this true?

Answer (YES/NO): NO